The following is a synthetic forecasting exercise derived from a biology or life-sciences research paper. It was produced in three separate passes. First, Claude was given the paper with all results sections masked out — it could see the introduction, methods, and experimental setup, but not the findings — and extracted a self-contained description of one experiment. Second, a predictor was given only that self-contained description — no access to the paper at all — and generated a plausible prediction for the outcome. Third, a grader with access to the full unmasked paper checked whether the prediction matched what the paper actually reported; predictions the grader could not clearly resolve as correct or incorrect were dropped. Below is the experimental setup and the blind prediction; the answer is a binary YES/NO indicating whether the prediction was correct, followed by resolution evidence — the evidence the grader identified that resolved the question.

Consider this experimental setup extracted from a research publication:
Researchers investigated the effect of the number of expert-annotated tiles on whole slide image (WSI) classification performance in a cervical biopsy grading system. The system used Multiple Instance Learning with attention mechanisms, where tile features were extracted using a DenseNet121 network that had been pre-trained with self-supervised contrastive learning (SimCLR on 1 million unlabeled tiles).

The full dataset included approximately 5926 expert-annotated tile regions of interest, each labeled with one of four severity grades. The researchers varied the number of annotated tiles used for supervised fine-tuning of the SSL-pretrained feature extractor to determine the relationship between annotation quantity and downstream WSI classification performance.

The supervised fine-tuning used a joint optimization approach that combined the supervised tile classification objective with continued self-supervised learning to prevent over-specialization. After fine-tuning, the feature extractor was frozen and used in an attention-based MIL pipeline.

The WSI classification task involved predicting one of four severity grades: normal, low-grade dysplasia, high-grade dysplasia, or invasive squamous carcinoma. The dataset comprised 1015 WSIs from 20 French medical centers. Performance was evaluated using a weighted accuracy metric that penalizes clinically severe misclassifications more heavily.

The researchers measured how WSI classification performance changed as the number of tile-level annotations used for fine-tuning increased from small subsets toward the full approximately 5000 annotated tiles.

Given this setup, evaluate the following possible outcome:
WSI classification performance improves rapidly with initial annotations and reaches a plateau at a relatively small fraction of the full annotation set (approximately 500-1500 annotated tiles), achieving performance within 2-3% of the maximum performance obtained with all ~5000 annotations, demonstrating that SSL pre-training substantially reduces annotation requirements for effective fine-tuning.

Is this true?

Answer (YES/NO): NO